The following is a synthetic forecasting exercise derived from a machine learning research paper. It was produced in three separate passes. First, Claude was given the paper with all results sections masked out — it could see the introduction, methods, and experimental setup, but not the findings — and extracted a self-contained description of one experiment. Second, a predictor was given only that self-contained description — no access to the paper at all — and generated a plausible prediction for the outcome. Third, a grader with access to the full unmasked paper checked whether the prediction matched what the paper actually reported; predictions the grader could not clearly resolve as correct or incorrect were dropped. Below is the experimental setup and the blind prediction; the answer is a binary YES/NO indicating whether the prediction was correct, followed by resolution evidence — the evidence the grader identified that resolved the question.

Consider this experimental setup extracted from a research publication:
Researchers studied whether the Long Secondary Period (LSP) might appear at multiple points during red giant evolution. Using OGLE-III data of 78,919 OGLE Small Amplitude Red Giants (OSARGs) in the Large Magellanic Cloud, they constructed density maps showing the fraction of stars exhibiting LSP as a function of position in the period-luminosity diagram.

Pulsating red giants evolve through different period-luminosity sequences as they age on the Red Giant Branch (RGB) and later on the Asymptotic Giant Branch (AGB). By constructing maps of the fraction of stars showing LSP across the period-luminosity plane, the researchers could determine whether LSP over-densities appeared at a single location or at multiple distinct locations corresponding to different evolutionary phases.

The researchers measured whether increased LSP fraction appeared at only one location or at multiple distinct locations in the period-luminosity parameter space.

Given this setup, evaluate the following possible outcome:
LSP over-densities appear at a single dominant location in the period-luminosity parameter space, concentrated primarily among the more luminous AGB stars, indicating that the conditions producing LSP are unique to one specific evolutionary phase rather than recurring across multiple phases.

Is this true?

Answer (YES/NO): NO